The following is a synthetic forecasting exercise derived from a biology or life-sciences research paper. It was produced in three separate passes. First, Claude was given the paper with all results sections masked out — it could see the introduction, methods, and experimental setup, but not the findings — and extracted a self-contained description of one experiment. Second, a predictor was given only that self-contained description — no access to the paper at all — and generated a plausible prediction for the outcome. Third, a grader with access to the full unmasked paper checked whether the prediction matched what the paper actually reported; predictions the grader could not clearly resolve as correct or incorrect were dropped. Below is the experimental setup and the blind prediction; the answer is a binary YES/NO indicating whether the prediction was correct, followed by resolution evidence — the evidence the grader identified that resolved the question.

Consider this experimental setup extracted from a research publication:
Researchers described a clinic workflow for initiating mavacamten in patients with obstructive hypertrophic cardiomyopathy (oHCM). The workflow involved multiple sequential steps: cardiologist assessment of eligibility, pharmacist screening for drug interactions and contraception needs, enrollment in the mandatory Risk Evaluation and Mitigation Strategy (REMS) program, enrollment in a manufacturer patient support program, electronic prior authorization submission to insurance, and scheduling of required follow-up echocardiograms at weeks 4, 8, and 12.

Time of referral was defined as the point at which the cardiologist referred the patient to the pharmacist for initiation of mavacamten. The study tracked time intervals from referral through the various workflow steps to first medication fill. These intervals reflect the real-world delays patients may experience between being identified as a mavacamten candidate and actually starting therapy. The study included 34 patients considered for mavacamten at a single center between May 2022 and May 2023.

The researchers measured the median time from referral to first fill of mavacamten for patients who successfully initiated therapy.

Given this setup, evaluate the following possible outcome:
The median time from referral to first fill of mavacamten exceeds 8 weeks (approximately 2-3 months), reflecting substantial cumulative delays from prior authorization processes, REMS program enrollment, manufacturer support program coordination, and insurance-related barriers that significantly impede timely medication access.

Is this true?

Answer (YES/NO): NO